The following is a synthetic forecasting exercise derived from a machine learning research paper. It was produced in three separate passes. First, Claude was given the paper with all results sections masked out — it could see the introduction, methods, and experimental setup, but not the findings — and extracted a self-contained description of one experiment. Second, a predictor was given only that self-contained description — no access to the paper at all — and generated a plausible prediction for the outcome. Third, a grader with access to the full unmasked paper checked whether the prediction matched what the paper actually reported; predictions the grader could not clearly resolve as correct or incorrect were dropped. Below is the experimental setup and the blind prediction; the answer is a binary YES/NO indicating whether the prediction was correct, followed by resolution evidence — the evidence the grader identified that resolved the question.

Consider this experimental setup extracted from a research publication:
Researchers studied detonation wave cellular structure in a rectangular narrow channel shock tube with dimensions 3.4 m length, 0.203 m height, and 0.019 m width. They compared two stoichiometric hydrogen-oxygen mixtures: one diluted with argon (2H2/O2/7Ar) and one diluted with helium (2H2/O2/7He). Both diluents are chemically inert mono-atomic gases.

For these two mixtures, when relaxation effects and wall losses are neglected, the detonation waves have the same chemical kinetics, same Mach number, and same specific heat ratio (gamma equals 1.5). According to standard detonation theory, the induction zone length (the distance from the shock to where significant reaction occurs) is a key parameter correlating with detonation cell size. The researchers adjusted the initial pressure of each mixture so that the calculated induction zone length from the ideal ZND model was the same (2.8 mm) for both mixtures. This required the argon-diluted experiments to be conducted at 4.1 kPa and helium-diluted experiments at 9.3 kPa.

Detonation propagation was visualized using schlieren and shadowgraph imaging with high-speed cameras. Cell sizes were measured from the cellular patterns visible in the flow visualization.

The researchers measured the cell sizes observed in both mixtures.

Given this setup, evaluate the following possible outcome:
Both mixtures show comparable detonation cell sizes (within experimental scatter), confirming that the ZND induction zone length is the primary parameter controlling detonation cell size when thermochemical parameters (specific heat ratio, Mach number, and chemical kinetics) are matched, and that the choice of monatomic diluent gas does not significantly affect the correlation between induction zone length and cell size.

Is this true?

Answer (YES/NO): NO